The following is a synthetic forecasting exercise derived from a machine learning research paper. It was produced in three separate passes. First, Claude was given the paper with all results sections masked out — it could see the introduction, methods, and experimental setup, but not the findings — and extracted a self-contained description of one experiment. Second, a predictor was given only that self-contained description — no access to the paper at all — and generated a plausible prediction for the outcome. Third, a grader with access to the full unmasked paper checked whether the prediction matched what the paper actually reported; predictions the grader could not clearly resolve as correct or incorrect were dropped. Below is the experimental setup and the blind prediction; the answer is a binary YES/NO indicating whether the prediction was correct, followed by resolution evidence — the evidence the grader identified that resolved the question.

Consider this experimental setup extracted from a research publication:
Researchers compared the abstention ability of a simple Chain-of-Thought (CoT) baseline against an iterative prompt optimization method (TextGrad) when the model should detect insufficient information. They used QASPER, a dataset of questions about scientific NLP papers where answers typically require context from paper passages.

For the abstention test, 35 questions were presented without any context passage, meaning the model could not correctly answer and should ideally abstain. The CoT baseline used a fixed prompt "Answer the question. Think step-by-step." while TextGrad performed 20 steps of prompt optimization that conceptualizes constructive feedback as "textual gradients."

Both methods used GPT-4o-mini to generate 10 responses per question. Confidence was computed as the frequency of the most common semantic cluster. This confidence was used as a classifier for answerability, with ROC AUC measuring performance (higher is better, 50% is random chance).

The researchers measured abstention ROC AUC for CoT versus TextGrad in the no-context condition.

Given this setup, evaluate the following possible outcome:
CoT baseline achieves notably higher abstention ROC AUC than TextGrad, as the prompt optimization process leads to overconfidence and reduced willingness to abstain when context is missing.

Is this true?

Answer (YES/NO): YES